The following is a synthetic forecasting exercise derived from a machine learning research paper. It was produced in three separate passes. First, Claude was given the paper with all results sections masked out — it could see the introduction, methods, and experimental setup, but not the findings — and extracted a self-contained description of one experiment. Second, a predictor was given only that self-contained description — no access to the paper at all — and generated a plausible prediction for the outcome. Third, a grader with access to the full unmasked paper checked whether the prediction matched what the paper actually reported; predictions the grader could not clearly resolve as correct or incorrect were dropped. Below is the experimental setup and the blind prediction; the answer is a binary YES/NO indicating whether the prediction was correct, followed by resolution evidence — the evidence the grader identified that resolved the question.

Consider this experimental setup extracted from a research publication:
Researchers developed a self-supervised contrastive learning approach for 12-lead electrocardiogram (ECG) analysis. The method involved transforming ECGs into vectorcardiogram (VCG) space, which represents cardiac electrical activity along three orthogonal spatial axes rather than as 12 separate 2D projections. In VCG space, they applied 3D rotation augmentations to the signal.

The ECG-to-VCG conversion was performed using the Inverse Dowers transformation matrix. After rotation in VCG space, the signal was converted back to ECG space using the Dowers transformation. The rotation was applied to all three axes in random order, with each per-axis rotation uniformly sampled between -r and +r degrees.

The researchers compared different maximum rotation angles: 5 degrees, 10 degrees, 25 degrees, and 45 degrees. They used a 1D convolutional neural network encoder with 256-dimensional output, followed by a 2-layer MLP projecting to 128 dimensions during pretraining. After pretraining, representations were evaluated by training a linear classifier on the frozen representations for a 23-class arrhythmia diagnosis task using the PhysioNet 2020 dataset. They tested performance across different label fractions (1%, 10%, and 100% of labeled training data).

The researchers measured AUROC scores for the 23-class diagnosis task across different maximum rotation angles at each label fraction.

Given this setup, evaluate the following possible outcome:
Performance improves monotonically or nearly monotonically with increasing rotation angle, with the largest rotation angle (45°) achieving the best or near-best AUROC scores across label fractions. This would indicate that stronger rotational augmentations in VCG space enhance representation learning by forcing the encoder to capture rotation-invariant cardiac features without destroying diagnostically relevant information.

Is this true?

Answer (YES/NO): YES